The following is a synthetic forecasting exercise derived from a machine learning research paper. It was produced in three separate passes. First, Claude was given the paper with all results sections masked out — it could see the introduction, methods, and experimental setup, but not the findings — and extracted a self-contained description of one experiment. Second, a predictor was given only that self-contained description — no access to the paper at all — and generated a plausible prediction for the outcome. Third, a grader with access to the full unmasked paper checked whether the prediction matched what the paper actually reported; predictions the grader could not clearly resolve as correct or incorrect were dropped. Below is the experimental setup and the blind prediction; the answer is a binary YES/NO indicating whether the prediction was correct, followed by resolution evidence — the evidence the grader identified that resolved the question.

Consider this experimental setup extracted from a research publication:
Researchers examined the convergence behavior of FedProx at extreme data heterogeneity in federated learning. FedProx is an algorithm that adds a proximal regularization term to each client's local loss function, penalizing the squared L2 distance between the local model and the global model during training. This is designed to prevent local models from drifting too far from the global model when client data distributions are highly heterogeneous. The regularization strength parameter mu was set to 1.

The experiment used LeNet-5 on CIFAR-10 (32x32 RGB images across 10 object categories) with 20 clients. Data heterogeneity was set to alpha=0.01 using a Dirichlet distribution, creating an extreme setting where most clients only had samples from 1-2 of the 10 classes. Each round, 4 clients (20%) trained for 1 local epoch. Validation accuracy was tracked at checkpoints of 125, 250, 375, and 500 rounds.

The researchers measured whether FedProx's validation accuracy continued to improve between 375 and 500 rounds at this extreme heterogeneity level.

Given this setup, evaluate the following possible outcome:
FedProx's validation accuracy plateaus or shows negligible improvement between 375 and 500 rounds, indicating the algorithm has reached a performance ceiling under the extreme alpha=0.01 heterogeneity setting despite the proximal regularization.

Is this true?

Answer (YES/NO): YES